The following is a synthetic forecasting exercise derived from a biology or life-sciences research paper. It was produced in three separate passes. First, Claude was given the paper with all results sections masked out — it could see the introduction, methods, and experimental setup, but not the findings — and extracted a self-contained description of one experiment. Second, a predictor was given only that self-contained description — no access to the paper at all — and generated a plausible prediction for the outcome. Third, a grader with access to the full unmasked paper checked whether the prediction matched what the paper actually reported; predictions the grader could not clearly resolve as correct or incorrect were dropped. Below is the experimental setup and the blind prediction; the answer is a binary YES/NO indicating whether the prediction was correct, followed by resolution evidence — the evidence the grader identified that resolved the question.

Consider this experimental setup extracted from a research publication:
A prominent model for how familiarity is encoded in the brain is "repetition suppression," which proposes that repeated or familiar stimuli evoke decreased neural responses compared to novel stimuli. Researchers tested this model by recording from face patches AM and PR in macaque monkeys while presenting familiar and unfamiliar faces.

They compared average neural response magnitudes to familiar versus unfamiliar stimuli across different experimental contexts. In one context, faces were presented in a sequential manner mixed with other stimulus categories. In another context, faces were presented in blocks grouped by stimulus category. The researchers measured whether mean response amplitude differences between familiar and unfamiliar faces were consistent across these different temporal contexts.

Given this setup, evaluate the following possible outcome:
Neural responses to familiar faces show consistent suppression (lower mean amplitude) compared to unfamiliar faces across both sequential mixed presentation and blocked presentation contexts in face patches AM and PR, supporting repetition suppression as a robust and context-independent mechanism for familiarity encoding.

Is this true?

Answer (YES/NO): NO